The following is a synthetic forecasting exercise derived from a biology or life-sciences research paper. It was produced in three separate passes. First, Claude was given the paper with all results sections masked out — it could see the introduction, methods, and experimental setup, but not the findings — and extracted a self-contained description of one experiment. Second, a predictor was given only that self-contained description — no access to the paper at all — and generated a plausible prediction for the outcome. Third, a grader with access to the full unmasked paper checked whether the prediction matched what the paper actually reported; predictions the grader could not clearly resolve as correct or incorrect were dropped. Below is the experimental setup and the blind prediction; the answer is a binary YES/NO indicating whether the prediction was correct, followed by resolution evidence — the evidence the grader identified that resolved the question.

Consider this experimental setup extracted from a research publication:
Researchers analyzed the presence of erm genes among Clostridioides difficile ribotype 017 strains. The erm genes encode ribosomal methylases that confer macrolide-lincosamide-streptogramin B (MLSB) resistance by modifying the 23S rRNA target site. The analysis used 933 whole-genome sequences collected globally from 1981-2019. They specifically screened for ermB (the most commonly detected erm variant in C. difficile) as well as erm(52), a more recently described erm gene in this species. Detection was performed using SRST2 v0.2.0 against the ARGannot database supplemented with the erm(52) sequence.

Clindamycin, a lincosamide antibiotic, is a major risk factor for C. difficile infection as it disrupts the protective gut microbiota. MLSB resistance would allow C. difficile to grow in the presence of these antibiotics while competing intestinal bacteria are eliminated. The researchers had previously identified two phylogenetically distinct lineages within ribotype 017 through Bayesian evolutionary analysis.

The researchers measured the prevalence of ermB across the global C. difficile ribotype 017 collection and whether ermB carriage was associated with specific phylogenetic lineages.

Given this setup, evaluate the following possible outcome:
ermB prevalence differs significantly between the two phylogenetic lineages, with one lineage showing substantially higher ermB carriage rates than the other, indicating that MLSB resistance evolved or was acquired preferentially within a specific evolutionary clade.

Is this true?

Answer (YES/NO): YES